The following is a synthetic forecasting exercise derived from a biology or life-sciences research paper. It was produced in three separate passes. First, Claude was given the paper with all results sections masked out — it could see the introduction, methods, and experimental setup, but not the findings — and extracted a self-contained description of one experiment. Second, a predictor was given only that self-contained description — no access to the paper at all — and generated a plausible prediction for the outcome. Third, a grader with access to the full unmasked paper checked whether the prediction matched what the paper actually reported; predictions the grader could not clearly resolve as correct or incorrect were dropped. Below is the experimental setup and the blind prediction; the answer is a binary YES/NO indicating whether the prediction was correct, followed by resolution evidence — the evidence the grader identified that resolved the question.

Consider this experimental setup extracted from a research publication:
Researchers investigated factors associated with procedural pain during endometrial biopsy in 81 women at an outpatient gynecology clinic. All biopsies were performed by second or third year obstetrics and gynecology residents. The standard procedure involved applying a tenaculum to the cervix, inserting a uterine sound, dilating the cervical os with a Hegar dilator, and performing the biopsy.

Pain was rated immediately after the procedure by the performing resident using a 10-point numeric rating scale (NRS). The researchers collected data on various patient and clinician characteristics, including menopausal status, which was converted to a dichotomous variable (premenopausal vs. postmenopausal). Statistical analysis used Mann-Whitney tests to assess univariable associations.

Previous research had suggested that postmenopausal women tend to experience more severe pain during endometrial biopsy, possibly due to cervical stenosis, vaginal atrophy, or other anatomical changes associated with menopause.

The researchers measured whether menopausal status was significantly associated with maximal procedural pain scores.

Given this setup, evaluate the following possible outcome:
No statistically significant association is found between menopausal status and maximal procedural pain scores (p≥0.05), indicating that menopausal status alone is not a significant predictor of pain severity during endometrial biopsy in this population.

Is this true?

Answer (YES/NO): YES